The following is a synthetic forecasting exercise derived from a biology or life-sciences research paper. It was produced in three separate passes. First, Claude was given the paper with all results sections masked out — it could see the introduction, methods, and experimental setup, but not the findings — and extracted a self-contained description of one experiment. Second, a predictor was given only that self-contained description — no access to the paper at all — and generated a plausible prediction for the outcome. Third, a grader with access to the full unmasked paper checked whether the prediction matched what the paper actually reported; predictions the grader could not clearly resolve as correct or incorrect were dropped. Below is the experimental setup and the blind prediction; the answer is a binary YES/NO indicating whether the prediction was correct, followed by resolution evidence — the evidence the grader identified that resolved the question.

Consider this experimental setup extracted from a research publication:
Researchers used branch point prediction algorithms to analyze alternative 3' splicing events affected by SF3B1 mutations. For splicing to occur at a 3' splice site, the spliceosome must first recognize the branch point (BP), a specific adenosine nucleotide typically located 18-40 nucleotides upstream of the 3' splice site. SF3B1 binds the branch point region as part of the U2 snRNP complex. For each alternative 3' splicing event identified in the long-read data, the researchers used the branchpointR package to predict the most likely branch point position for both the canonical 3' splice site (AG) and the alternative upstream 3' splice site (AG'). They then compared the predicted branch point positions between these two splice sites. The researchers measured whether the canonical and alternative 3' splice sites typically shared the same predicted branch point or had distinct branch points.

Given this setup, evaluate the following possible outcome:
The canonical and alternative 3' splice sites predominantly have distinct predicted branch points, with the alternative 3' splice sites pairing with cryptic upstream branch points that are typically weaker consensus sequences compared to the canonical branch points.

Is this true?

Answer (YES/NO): NO